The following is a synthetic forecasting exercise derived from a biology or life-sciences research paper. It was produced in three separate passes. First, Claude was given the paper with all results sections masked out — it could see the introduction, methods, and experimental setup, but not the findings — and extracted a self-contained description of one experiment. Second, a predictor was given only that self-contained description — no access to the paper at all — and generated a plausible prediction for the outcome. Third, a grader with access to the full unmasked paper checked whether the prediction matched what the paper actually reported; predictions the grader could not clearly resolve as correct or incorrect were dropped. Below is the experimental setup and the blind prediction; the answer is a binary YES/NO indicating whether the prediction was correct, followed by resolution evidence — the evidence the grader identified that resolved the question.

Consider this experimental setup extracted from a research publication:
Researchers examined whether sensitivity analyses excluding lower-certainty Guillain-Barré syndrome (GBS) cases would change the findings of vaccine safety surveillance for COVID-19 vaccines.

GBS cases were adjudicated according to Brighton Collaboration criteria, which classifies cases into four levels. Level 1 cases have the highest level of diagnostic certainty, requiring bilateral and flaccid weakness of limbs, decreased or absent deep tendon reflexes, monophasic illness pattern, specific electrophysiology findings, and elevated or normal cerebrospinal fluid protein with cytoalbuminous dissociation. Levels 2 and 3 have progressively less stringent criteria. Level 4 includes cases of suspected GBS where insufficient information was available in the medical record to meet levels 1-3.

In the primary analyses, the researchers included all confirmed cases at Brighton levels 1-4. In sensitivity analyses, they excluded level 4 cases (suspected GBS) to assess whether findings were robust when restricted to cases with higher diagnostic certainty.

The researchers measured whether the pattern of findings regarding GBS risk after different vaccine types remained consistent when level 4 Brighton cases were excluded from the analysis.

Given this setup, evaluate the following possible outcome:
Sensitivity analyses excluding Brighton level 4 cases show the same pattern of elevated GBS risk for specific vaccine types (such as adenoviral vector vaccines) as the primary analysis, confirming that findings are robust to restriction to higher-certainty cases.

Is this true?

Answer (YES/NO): YES